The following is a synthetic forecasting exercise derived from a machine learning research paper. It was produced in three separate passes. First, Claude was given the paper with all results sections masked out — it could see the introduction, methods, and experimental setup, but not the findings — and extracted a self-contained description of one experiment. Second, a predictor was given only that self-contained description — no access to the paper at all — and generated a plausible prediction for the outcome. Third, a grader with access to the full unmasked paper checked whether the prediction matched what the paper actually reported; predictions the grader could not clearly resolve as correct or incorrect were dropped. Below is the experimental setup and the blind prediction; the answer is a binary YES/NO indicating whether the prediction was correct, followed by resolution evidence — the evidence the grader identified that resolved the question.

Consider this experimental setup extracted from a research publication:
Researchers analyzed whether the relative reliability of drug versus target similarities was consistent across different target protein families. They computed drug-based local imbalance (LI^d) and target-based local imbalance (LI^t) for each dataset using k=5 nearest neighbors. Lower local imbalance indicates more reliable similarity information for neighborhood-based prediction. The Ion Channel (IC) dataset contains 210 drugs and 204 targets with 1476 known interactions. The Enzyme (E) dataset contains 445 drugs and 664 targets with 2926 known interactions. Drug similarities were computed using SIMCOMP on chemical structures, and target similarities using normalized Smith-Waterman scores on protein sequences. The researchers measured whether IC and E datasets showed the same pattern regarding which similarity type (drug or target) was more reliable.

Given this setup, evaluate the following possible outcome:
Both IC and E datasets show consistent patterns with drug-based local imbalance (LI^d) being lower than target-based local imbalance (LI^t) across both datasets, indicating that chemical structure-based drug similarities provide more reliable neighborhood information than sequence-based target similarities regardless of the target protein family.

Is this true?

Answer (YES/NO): NO